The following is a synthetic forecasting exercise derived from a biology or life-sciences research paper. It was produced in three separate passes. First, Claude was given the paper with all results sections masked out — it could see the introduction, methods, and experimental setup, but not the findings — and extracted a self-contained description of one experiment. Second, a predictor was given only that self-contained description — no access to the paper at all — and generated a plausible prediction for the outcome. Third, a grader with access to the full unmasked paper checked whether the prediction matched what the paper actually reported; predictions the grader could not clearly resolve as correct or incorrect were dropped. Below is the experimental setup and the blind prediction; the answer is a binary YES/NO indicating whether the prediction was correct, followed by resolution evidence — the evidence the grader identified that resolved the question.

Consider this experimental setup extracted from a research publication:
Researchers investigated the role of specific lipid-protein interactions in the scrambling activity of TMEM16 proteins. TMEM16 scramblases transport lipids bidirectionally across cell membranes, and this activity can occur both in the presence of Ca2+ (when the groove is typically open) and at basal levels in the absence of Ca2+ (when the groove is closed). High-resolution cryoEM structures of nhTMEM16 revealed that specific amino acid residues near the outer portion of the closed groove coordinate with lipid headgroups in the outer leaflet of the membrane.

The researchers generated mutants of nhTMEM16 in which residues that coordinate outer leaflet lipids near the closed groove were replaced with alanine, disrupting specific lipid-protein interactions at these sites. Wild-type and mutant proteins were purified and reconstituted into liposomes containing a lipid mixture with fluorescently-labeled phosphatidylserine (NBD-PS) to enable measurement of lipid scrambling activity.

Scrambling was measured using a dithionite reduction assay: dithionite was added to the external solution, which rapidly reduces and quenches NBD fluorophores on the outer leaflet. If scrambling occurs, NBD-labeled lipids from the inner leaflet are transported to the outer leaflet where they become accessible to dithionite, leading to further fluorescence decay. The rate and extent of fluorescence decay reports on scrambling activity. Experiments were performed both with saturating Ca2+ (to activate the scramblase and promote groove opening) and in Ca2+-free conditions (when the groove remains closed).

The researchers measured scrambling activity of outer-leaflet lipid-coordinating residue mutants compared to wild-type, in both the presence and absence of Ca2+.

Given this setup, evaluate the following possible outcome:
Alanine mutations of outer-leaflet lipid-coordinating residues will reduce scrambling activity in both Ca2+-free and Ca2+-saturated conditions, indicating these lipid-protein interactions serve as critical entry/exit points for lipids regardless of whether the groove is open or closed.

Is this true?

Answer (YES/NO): NO